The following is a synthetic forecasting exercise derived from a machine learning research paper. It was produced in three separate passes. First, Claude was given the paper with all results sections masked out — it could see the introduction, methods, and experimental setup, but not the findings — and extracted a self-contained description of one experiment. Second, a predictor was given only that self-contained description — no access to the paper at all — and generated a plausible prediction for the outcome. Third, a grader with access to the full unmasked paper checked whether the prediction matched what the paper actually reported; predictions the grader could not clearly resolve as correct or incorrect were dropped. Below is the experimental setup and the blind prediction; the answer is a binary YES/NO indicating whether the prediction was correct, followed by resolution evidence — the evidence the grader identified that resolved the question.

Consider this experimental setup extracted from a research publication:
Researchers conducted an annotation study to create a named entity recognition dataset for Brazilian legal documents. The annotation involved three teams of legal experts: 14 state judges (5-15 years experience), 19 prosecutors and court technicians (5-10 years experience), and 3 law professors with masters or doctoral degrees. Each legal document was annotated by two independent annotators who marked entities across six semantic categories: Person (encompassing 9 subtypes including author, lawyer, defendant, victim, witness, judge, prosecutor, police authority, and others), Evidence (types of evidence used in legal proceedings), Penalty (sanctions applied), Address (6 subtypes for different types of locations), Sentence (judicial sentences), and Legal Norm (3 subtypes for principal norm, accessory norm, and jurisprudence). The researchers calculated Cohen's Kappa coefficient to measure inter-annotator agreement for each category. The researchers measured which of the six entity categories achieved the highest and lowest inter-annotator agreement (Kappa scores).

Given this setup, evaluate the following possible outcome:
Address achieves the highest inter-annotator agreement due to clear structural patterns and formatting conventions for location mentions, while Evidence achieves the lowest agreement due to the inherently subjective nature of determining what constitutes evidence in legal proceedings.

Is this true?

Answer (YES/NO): NO